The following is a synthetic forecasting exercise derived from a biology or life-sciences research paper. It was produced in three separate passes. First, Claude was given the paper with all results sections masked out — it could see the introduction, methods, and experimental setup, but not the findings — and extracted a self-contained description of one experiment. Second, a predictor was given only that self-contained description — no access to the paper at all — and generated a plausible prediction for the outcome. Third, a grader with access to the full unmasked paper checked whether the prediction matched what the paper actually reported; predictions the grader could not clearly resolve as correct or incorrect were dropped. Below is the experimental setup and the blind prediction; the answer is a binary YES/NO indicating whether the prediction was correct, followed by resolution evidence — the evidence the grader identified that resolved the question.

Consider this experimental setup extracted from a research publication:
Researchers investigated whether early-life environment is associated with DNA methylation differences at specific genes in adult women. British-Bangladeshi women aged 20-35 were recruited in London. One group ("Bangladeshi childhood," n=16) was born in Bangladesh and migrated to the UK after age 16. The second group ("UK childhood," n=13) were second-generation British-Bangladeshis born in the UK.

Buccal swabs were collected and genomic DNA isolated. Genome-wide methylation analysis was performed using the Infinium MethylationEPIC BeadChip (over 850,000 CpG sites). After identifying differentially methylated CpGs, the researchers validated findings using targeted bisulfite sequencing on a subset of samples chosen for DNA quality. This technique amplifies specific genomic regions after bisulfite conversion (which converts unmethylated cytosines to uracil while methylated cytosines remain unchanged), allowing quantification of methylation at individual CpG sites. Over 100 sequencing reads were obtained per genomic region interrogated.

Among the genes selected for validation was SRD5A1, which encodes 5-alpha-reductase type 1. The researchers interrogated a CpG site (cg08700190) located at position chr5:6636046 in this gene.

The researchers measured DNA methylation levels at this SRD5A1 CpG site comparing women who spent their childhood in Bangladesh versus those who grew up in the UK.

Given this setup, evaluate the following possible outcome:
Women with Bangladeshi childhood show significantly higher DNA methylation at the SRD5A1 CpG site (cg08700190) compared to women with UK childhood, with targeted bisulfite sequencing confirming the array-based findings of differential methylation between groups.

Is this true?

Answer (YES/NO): YES